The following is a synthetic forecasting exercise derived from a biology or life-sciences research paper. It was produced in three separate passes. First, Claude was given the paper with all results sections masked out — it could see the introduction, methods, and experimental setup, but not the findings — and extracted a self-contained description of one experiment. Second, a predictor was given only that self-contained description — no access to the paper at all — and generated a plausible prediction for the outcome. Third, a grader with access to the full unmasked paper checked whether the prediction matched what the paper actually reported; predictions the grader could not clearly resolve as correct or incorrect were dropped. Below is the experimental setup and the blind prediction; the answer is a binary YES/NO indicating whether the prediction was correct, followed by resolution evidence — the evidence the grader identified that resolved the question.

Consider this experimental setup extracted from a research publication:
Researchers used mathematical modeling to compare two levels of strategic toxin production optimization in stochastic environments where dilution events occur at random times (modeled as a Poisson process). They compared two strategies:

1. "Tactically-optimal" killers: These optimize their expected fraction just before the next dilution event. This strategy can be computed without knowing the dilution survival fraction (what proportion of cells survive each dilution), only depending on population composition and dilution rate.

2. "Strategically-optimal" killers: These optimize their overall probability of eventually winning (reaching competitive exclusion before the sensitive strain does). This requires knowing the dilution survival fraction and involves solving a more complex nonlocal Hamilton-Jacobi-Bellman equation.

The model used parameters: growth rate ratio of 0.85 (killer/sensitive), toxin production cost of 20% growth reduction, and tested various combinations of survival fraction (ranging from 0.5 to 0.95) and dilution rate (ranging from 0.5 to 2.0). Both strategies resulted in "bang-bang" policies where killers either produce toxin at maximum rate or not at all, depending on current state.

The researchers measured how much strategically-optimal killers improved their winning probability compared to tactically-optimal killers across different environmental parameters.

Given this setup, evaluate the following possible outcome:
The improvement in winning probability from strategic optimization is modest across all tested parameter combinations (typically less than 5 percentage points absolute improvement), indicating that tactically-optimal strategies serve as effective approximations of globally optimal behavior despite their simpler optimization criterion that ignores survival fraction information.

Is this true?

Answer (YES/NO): YES